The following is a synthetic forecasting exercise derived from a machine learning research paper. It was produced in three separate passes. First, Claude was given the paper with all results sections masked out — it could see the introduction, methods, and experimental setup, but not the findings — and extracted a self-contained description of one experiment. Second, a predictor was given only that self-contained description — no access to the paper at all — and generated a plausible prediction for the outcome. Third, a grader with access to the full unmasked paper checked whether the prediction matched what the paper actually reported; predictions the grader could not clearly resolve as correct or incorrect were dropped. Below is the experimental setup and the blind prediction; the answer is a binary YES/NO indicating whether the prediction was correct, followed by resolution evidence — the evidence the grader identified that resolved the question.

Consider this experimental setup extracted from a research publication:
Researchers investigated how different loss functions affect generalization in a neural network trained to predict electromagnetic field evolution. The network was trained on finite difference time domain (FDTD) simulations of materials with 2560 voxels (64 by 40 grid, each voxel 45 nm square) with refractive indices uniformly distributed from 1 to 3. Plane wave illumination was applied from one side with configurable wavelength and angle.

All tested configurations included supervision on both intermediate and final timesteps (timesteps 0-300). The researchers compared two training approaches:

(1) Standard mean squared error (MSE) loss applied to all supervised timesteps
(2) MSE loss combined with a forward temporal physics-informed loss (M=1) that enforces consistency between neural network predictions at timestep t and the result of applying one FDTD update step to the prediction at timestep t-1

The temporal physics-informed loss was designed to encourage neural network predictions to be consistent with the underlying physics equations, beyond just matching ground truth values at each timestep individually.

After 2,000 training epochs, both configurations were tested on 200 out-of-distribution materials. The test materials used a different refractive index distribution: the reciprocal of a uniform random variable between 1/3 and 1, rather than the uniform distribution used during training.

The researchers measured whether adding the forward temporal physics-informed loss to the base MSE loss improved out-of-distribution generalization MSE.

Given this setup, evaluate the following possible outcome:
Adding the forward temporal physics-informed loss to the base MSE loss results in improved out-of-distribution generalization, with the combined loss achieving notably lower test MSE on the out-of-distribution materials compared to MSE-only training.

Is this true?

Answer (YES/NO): NO